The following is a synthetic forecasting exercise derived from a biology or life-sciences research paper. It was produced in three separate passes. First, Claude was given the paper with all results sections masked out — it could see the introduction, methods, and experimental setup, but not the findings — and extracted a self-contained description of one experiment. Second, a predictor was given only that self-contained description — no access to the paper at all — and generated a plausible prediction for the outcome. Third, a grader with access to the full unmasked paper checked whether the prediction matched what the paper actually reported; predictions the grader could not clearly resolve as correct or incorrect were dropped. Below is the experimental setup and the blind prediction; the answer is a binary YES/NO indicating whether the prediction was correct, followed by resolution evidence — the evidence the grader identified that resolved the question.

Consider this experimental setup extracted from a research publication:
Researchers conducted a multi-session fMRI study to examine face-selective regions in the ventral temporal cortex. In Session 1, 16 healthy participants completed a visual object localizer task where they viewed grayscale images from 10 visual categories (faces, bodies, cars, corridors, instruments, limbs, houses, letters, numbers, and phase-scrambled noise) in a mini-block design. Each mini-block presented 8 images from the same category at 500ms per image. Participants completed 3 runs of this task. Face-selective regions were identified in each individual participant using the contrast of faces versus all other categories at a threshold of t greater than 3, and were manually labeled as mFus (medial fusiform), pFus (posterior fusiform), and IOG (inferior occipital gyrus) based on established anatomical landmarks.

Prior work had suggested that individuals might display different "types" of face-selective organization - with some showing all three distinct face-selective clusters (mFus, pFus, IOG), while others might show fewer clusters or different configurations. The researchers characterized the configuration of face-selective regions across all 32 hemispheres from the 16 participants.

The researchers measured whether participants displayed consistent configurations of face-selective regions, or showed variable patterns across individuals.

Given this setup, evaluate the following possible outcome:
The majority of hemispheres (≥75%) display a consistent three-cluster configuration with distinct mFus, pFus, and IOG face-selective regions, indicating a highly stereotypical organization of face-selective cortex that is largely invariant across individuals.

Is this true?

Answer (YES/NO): NO